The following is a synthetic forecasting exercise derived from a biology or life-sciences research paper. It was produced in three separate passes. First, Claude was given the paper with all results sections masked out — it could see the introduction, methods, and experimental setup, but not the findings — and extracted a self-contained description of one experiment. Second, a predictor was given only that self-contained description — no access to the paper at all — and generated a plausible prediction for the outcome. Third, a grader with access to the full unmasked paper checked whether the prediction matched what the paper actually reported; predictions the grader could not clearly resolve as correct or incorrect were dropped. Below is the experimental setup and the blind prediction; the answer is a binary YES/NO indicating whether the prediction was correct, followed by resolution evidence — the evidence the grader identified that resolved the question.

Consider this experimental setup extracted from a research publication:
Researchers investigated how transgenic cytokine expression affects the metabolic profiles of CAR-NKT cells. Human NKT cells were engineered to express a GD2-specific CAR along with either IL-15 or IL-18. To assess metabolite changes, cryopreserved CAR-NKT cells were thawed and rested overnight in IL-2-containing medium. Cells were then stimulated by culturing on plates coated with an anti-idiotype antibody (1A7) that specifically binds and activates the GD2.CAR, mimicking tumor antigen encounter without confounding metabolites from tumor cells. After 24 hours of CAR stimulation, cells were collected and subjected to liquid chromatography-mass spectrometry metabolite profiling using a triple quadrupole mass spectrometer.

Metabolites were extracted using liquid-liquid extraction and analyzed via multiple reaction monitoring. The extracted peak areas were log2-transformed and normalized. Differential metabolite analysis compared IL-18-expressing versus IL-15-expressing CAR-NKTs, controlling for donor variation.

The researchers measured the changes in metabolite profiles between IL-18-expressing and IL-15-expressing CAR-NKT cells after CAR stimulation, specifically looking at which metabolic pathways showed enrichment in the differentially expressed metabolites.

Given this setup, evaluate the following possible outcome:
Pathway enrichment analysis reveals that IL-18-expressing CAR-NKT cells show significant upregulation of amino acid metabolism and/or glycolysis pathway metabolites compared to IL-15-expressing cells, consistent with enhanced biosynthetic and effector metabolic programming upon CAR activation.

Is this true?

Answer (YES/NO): YES